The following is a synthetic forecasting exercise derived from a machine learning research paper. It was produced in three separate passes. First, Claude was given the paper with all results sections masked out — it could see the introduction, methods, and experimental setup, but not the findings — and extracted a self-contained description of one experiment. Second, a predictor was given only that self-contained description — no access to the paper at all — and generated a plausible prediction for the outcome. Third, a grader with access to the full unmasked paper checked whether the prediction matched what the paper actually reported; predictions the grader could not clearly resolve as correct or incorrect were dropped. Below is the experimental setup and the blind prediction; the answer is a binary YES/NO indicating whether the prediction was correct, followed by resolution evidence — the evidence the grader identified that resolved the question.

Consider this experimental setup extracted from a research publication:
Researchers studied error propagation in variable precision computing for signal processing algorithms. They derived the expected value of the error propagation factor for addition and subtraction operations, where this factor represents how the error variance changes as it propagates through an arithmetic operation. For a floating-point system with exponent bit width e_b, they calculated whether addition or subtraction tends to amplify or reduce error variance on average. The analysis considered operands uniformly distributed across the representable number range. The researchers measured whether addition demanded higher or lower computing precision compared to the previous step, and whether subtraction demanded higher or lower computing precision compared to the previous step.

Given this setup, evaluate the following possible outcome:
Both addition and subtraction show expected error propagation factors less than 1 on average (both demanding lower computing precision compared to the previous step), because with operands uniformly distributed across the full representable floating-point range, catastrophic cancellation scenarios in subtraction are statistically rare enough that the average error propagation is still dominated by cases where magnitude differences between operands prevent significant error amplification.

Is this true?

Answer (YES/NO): NO